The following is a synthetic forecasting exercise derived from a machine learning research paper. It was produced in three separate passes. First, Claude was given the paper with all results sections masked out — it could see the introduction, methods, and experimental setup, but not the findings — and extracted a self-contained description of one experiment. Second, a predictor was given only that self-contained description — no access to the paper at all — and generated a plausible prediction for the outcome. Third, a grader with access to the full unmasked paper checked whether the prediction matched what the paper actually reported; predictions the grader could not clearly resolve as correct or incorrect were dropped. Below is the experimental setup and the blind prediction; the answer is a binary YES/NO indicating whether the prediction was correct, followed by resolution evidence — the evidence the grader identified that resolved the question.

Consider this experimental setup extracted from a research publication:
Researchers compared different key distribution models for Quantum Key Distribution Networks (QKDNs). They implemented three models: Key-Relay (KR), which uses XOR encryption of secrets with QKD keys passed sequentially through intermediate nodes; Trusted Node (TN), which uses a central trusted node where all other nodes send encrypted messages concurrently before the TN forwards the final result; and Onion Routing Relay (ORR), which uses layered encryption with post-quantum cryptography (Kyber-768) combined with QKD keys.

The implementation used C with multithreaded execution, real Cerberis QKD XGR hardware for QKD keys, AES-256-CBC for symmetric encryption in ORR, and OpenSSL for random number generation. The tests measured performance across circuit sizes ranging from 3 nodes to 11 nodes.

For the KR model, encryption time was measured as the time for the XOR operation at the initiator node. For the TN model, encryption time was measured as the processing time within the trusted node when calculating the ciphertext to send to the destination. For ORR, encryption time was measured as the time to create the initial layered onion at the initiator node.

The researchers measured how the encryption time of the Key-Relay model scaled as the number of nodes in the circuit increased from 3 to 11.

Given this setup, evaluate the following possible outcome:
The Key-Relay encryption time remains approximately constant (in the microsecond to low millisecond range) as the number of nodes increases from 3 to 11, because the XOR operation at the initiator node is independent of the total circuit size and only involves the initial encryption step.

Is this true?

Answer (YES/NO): YES